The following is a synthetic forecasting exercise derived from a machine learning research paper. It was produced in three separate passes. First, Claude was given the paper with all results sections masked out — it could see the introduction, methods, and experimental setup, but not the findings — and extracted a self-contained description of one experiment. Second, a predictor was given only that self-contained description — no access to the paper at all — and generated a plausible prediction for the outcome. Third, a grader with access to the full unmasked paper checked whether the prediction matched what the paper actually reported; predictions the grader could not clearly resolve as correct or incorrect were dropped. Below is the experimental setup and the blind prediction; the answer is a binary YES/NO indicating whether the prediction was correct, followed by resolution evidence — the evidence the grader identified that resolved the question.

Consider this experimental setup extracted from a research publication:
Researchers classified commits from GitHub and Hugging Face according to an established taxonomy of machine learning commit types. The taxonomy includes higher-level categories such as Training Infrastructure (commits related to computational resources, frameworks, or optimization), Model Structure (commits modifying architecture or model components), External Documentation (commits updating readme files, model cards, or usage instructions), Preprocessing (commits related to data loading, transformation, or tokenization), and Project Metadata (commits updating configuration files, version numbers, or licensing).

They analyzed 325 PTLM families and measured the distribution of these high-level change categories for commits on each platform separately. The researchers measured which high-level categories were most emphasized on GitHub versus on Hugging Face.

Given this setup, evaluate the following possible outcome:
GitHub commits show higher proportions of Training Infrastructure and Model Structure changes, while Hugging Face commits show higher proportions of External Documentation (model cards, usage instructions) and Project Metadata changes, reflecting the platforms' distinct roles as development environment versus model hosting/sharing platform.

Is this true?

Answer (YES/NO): NO